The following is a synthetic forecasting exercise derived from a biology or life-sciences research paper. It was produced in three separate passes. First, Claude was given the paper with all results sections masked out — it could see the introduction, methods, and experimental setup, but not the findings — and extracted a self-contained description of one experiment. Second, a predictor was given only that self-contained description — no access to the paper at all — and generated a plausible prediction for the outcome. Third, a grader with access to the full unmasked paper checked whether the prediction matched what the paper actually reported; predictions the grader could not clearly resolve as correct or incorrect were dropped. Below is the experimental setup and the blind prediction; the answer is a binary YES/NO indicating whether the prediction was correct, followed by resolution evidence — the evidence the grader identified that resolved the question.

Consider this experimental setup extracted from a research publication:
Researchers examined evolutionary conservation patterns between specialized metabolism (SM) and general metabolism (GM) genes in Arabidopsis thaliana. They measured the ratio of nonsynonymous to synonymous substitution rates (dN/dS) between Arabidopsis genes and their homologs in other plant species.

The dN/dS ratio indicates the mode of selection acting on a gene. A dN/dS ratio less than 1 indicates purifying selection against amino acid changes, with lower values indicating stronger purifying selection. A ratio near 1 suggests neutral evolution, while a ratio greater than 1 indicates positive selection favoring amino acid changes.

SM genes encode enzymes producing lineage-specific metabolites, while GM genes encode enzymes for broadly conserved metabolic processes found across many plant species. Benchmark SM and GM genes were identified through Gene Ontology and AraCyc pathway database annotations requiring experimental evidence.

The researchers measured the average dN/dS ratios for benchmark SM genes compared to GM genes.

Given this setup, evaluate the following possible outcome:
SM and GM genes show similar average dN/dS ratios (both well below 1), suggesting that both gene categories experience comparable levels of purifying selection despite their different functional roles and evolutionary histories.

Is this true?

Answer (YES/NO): NO